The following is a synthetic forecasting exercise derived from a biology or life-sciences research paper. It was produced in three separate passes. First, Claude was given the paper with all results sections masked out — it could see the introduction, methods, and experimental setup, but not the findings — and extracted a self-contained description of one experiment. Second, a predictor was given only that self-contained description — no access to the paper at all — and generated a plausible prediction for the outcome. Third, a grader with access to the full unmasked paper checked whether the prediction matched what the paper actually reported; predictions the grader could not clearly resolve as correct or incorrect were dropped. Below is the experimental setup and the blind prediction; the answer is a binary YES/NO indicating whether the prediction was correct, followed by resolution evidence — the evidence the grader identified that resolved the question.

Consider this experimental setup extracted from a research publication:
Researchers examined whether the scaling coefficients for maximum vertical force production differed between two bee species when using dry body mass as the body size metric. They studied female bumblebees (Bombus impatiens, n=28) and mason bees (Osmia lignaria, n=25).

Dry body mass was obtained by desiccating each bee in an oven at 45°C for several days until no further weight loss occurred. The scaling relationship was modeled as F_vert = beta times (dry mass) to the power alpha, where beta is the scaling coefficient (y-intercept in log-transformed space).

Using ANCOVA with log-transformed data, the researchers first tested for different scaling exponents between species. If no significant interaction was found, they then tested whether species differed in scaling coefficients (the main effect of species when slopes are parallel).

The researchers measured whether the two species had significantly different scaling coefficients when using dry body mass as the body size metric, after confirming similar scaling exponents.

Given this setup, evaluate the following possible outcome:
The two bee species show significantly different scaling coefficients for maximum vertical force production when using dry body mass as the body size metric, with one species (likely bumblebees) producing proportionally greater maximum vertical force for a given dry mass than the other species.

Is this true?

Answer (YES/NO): YES